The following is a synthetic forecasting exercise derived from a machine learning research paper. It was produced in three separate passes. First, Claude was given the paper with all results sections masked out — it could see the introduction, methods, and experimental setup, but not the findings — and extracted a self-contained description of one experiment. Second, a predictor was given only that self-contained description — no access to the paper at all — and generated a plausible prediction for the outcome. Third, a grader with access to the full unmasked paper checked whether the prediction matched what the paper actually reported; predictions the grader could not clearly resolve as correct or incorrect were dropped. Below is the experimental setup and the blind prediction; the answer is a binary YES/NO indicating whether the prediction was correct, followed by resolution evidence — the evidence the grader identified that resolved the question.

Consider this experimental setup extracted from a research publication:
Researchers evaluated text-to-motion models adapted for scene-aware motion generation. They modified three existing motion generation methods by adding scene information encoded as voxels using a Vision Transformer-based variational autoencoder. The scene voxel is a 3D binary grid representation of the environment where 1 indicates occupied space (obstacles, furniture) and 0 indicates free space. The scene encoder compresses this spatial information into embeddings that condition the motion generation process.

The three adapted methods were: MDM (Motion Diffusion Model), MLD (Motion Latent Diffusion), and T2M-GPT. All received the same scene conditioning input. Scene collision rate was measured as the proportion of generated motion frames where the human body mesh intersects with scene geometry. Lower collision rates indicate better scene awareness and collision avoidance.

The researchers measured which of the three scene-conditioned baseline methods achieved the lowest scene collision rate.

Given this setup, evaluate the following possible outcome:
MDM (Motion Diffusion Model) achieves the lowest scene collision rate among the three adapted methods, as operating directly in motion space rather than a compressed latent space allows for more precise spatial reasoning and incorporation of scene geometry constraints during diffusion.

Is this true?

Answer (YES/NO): NO